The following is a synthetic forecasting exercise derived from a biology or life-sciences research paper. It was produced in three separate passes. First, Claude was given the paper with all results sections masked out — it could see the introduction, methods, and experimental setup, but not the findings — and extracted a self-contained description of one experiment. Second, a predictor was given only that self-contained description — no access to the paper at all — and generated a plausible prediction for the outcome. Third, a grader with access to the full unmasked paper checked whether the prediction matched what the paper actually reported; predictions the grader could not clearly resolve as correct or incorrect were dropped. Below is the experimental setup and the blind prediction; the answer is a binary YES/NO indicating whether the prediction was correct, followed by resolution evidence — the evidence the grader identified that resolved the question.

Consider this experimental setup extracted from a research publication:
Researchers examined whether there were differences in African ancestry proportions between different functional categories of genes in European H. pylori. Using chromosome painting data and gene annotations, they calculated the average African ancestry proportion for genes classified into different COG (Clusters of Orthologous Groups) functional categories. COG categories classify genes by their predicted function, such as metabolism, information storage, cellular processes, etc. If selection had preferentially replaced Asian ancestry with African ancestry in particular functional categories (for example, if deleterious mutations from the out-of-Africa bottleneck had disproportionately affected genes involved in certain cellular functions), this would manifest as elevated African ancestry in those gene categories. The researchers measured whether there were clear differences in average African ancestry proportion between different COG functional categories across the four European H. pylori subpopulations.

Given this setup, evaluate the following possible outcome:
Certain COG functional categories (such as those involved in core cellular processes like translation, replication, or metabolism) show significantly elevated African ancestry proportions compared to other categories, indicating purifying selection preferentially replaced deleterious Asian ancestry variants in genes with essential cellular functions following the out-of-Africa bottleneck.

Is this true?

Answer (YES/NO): NO